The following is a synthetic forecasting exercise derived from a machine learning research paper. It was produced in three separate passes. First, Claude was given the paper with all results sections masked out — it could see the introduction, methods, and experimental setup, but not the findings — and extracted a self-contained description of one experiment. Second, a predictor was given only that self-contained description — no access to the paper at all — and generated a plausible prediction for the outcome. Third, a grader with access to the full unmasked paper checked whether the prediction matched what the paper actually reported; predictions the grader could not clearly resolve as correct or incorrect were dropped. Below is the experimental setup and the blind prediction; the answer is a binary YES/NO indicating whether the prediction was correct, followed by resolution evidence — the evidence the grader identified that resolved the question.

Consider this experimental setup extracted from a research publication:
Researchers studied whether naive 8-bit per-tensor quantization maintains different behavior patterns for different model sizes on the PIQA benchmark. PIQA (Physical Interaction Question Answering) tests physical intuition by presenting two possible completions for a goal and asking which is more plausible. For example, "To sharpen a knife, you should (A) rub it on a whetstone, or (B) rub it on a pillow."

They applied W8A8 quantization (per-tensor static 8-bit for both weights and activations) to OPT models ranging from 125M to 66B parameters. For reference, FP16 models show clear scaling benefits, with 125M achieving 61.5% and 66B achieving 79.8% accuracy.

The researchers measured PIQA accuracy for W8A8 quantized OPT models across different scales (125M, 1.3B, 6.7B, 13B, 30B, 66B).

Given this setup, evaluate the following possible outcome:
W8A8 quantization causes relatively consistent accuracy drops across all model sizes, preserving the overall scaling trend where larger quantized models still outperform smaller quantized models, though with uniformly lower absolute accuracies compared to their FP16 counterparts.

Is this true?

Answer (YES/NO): NO